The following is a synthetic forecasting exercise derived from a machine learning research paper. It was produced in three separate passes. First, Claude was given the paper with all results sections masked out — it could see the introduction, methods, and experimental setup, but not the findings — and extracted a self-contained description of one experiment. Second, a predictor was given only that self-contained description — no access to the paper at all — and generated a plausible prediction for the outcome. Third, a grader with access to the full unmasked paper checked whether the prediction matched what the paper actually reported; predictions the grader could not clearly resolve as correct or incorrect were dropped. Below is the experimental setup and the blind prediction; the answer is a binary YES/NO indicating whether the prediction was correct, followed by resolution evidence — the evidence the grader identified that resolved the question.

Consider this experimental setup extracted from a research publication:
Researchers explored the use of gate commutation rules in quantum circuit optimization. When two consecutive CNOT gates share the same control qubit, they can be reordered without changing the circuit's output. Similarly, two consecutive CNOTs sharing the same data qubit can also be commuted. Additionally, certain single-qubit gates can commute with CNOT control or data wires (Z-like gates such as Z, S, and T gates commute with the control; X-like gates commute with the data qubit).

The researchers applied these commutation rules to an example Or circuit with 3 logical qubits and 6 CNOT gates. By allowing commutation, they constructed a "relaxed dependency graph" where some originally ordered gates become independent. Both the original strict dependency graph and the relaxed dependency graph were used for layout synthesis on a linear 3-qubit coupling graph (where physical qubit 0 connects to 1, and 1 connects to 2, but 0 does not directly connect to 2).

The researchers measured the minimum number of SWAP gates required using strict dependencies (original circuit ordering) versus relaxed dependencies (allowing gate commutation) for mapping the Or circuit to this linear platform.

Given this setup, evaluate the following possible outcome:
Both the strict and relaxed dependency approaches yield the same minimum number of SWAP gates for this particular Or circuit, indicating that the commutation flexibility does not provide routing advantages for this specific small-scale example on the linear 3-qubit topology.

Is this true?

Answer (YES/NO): NO